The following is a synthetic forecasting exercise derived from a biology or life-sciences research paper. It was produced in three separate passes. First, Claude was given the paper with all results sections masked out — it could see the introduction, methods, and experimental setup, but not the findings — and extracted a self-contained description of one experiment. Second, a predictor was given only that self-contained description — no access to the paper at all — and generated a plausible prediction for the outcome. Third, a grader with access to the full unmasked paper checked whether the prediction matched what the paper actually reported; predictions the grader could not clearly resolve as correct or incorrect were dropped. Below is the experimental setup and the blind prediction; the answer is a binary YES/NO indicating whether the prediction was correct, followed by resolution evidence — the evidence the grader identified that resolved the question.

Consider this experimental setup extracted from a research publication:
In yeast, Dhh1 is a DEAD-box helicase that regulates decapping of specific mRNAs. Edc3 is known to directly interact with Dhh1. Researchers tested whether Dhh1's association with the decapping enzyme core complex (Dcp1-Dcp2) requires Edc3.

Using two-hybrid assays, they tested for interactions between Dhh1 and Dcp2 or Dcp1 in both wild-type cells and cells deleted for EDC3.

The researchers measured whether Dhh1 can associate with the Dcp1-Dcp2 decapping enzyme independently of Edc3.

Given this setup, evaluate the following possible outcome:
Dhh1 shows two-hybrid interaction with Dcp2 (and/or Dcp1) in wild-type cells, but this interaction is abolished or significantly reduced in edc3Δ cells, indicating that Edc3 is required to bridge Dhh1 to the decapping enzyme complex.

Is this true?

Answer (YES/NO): YES